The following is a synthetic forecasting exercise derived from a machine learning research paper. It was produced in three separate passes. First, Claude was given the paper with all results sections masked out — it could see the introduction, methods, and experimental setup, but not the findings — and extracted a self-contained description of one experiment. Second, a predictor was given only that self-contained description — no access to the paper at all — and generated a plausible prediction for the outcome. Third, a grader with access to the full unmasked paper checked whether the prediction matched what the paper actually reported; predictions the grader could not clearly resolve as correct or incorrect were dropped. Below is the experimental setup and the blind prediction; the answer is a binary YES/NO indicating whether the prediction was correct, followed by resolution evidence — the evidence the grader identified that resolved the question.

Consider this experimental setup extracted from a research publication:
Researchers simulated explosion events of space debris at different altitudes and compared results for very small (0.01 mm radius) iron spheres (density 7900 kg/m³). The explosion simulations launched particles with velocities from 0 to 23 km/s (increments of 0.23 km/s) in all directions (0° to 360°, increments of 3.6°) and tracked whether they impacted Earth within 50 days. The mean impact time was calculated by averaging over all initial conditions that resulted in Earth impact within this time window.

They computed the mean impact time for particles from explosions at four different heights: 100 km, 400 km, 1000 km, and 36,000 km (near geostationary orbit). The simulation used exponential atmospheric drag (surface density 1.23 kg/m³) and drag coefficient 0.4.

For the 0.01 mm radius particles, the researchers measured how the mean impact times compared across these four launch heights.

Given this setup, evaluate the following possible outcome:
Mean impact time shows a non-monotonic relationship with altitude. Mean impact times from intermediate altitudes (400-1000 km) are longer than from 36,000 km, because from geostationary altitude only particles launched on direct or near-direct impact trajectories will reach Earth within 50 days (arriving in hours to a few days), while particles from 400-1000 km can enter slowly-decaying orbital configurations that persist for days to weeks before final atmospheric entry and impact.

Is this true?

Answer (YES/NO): NO